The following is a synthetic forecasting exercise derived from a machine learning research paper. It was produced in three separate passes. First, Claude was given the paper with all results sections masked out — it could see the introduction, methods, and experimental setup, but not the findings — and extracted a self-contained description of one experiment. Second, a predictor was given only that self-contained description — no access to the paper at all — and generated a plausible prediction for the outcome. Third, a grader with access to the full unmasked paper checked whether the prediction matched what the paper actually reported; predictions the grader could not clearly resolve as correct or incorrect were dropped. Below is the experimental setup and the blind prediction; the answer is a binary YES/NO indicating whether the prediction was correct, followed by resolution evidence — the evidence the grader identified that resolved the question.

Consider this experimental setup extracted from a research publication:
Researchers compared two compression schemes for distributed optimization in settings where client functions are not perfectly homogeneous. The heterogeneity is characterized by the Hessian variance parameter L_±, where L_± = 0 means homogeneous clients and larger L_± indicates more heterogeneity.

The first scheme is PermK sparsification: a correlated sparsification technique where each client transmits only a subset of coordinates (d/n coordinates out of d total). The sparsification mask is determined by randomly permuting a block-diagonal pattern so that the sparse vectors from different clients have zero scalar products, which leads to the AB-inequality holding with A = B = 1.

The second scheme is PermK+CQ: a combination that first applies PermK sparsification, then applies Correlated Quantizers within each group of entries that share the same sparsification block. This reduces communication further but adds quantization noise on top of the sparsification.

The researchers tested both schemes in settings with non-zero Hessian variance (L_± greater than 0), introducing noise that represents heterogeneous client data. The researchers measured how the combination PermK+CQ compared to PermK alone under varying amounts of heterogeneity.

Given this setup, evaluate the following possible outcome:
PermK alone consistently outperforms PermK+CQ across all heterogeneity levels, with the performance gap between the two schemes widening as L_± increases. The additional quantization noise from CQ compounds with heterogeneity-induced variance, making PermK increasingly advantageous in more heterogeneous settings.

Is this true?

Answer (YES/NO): NO